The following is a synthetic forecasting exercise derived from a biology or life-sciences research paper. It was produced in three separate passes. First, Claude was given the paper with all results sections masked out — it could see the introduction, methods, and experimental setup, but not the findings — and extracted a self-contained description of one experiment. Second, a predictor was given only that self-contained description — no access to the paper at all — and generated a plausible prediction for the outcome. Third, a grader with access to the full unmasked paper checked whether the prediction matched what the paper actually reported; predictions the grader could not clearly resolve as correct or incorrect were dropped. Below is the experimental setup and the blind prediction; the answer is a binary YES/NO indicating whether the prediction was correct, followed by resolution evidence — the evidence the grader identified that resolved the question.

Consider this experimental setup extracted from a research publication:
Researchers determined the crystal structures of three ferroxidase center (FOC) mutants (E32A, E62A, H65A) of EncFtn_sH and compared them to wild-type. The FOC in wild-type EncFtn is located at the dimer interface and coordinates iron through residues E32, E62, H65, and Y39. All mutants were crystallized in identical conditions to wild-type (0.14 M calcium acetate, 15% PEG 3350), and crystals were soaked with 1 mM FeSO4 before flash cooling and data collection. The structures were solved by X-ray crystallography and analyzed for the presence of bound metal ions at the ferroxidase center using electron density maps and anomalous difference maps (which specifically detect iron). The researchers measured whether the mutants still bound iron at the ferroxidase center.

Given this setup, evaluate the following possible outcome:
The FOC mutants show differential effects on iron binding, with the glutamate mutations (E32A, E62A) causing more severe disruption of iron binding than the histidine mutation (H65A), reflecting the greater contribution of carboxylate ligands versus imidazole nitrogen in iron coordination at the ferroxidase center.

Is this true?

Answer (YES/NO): NO